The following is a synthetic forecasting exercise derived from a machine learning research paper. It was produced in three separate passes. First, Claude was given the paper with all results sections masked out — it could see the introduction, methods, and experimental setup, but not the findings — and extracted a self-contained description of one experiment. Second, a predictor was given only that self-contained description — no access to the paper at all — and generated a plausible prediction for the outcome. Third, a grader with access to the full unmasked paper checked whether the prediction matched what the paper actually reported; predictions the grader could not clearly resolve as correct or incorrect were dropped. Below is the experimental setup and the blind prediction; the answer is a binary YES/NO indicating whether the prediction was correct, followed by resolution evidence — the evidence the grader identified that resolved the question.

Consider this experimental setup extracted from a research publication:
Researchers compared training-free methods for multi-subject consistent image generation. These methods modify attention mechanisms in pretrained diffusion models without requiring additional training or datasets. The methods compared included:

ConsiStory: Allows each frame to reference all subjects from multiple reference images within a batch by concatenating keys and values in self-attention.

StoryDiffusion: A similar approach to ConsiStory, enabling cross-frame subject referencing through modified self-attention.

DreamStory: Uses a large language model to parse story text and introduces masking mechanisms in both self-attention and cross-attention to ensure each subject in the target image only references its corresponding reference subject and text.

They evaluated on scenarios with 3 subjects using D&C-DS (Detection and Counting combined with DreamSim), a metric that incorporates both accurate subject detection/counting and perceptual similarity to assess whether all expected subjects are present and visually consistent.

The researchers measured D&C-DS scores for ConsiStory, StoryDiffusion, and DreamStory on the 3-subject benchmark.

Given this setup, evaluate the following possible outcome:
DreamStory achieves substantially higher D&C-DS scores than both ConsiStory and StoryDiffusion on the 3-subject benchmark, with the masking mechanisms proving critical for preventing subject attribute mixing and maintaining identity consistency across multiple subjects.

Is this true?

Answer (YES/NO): NO